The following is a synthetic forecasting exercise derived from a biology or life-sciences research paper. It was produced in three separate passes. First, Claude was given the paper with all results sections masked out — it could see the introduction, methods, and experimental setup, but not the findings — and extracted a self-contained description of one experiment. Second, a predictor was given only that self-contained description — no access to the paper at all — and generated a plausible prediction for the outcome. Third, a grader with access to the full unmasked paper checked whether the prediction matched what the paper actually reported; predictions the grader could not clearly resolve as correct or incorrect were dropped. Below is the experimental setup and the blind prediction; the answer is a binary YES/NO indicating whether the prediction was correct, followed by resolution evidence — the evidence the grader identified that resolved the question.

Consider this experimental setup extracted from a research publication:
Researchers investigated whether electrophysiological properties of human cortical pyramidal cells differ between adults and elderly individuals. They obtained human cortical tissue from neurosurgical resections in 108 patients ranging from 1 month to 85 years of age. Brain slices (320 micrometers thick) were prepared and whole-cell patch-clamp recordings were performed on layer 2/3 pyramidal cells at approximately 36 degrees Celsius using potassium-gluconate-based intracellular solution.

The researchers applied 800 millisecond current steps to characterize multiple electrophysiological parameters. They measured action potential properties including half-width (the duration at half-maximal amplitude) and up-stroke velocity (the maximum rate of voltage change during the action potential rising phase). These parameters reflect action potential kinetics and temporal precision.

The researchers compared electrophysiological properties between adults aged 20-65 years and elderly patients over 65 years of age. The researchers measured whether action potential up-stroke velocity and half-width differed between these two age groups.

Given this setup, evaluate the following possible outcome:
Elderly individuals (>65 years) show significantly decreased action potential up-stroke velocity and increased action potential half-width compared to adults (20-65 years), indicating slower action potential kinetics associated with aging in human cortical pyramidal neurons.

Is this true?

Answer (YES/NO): NO